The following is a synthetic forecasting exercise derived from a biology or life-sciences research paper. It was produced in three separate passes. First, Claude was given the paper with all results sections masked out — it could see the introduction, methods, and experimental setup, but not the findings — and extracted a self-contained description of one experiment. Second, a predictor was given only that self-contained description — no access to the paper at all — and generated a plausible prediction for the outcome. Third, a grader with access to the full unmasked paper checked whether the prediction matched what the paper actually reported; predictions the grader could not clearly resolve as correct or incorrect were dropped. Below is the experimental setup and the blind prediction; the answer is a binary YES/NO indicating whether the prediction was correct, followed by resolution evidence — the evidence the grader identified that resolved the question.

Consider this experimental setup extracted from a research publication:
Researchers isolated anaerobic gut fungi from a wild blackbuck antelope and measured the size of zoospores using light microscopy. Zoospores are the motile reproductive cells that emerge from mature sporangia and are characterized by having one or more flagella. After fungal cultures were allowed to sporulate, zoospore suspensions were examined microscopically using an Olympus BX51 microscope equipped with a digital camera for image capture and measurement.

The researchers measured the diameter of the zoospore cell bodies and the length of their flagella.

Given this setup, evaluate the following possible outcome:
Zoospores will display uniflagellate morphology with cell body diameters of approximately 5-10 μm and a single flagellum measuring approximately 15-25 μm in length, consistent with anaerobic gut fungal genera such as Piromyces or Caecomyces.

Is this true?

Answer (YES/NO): NO